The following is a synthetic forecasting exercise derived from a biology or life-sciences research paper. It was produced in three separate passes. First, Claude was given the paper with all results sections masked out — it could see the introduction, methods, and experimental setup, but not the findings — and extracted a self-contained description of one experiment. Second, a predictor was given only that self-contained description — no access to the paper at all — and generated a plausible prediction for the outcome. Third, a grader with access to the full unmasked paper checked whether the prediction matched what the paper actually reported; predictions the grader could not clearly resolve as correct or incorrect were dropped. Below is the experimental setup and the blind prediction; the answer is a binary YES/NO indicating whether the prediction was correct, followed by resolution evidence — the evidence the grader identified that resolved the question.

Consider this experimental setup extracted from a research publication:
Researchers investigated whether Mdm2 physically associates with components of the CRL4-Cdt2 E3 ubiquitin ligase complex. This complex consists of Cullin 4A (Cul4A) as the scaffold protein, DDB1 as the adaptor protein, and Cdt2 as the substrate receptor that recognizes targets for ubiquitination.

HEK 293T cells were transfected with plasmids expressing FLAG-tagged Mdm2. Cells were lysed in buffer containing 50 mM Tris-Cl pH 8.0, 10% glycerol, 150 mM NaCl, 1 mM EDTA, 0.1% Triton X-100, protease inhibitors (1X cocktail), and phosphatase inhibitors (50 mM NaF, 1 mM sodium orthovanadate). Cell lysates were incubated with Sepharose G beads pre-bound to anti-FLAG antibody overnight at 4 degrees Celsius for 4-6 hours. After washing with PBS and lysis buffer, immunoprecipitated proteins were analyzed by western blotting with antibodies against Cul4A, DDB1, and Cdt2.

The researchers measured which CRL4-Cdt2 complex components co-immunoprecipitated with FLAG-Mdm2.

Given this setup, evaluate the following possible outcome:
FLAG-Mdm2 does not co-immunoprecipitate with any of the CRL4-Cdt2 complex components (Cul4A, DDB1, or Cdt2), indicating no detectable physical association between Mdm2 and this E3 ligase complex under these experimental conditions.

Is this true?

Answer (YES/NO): NO